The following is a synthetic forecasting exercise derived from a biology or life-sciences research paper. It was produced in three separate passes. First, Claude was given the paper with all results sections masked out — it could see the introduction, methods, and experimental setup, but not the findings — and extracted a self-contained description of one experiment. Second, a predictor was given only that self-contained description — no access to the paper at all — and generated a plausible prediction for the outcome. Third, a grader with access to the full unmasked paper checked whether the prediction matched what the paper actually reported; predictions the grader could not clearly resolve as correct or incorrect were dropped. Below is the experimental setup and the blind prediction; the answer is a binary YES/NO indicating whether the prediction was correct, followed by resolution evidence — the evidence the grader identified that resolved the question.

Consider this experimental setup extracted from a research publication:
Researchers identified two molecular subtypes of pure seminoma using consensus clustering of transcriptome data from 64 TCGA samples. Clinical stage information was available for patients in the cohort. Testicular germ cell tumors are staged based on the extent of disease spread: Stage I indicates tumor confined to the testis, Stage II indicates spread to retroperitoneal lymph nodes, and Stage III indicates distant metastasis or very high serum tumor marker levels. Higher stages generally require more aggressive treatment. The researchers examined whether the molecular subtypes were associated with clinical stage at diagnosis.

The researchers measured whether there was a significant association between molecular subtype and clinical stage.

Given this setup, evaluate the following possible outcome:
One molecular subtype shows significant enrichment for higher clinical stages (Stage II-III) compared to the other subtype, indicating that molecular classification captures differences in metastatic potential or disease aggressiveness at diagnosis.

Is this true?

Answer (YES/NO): NO